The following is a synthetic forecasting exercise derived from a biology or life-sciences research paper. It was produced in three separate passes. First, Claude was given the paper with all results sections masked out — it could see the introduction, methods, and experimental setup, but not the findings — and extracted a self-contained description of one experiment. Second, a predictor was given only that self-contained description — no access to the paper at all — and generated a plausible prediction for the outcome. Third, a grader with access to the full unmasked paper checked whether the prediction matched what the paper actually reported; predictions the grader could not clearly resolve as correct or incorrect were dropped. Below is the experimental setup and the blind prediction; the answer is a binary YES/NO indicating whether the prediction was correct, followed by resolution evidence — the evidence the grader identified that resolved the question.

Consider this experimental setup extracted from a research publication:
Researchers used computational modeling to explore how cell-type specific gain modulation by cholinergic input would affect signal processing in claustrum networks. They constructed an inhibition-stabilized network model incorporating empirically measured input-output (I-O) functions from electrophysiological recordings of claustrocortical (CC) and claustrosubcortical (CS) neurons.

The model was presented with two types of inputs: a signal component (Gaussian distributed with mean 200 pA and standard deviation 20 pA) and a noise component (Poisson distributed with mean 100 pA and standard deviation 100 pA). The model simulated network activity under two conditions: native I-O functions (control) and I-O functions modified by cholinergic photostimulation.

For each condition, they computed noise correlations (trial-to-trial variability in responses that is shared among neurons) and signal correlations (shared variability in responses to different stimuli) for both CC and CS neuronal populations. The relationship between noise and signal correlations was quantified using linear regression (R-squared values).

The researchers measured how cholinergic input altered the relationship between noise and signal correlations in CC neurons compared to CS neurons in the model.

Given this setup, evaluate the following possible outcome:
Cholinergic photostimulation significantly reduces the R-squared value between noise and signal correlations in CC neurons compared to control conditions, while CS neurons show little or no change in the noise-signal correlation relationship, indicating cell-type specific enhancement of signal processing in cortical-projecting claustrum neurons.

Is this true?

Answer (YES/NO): NO